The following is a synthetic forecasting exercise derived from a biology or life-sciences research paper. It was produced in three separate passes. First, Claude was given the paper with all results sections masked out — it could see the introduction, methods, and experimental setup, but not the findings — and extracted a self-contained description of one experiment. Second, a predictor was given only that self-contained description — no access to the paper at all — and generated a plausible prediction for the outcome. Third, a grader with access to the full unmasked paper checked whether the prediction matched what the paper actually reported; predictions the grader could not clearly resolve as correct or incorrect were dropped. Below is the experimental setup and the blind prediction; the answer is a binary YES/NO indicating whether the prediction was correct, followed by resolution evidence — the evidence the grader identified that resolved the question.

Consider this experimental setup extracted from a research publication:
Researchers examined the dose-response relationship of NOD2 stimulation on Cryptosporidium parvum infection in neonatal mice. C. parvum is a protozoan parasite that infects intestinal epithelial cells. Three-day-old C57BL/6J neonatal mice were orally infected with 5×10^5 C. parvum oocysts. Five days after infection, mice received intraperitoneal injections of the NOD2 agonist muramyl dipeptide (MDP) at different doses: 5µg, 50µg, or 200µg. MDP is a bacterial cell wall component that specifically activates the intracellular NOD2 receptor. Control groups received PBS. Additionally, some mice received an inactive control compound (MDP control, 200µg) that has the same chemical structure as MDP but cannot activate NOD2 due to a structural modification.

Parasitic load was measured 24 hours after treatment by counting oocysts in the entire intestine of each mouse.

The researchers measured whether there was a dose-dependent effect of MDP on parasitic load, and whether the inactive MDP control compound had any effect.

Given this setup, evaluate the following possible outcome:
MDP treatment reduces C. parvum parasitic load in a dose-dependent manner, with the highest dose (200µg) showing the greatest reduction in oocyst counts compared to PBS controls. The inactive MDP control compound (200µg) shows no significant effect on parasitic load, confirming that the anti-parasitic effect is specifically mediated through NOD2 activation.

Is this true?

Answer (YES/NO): NO